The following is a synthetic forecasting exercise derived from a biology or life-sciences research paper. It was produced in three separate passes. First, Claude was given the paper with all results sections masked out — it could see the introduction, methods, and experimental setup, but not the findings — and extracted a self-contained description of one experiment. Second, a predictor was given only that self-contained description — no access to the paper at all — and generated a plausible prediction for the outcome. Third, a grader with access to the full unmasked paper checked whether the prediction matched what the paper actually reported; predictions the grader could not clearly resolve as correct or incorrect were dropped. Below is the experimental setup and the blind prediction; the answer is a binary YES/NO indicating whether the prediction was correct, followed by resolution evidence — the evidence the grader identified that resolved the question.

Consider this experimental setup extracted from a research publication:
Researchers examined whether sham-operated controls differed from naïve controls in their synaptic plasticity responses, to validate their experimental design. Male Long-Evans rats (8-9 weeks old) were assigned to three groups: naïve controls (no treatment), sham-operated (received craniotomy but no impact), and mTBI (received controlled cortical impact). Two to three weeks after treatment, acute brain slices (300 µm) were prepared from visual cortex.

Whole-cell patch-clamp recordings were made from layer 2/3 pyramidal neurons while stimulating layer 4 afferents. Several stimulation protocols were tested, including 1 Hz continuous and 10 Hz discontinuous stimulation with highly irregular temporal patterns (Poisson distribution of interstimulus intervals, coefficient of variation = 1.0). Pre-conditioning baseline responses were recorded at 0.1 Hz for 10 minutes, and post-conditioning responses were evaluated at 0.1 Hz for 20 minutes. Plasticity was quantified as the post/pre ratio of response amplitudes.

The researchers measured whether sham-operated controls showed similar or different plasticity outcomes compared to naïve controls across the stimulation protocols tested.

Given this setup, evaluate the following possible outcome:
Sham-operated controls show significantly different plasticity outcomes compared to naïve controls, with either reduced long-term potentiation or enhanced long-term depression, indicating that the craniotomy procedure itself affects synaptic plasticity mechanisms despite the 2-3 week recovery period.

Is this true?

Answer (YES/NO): NO